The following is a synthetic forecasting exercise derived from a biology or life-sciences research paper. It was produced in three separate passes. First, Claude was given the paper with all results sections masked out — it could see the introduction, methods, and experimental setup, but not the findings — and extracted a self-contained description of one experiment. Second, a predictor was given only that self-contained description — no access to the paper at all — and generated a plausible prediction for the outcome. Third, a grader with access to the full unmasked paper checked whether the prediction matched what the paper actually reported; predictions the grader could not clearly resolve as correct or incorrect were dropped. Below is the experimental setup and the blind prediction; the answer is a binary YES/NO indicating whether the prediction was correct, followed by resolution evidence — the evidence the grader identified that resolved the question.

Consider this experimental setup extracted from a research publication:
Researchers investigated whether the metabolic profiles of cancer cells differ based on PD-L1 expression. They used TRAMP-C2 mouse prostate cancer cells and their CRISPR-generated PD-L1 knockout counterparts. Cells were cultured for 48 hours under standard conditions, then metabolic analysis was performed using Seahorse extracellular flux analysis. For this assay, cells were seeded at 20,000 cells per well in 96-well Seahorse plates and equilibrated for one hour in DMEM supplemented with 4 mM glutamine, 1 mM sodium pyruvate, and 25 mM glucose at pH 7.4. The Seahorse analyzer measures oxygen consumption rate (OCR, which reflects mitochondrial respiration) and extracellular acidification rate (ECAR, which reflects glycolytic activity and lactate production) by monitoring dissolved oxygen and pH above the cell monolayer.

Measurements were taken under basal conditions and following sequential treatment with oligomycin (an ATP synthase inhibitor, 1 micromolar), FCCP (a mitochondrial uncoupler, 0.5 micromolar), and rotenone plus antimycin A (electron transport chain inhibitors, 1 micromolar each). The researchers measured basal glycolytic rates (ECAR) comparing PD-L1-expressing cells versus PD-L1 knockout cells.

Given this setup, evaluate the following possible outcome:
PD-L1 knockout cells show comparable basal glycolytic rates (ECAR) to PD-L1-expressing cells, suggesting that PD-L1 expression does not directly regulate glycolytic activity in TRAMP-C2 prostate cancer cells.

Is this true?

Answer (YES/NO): NO